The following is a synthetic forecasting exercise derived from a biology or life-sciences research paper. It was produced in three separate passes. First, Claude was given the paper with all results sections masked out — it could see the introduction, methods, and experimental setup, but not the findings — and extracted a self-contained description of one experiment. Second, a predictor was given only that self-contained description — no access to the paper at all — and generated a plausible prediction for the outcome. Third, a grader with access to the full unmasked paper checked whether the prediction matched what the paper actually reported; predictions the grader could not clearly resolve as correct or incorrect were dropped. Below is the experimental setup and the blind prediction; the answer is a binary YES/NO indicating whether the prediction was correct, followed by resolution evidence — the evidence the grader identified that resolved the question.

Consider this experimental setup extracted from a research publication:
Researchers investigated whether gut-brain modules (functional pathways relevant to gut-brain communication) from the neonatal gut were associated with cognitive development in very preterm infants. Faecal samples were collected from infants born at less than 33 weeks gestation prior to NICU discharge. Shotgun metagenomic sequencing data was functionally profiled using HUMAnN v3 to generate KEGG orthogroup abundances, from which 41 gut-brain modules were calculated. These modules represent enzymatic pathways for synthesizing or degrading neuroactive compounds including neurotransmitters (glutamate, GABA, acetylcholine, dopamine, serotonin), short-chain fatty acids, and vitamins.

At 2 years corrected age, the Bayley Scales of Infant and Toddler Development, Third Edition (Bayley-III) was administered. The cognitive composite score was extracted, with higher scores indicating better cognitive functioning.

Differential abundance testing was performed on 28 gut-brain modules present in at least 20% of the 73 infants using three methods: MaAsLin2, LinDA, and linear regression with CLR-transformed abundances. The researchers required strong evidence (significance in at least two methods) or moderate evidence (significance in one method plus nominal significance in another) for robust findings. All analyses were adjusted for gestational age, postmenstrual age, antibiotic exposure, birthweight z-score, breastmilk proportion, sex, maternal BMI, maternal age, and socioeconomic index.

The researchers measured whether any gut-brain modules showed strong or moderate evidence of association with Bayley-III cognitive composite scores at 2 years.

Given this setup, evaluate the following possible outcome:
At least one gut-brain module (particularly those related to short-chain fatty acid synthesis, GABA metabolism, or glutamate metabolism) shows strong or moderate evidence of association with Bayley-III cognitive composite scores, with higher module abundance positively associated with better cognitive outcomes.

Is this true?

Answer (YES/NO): NO